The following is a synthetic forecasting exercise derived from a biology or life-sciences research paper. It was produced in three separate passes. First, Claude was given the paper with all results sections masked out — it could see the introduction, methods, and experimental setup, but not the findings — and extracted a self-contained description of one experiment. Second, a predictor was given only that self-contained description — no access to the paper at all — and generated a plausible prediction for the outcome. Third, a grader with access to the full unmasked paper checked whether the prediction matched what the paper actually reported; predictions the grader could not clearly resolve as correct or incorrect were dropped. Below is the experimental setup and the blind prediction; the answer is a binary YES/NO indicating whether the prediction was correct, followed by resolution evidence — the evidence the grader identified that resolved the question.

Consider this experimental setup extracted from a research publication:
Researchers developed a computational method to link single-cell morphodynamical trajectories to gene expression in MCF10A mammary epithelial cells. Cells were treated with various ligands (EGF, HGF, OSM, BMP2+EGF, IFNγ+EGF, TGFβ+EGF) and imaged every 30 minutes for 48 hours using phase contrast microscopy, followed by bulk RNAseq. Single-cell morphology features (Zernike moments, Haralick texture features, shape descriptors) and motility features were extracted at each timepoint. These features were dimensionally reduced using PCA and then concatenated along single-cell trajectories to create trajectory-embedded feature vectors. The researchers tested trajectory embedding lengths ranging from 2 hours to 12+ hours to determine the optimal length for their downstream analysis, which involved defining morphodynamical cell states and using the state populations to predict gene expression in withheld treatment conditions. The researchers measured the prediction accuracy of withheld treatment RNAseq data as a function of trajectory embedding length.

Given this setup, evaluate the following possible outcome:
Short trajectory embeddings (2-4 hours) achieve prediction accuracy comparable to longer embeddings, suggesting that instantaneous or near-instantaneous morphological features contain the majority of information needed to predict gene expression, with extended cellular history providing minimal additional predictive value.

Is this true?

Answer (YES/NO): NO